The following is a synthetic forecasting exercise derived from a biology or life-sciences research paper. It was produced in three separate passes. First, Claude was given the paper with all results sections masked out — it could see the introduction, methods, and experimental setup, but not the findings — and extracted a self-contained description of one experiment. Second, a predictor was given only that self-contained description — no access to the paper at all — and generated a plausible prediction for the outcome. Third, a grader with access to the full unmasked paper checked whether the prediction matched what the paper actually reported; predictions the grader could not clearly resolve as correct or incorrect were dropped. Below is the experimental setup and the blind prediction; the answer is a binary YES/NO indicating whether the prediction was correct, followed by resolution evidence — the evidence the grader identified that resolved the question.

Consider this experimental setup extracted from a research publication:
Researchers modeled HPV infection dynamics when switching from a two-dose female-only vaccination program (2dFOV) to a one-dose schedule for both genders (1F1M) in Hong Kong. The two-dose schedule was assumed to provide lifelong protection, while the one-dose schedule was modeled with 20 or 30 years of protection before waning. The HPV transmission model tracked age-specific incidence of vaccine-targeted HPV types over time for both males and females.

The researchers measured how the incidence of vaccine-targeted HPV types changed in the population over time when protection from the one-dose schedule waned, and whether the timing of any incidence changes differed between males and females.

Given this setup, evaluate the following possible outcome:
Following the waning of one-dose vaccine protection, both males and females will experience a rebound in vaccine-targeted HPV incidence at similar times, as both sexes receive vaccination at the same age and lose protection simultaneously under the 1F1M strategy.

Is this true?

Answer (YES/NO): NO